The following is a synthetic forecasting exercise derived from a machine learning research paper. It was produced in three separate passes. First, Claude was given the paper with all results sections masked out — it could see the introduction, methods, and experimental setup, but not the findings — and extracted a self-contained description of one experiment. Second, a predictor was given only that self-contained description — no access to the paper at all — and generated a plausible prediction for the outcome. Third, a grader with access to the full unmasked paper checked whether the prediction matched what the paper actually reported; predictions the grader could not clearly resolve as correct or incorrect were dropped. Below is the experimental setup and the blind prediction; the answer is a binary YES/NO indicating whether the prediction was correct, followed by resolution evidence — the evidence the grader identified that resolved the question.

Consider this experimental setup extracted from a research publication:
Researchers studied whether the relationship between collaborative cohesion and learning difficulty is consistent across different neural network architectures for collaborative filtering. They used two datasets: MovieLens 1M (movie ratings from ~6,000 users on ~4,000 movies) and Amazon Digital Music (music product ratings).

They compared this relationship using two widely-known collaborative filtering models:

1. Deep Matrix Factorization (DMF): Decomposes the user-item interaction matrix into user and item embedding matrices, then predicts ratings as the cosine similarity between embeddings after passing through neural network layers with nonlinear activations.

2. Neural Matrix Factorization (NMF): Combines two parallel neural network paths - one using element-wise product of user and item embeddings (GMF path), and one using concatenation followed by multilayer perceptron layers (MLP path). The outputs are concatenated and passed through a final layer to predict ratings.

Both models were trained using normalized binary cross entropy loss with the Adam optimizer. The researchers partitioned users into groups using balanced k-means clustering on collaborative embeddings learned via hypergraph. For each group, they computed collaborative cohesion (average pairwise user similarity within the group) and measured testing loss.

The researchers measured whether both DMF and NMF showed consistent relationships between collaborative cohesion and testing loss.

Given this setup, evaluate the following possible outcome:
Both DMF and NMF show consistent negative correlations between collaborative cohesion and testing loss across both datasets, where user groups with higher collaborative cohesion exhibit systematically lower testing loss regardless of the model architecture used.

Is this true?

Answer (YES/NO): YES